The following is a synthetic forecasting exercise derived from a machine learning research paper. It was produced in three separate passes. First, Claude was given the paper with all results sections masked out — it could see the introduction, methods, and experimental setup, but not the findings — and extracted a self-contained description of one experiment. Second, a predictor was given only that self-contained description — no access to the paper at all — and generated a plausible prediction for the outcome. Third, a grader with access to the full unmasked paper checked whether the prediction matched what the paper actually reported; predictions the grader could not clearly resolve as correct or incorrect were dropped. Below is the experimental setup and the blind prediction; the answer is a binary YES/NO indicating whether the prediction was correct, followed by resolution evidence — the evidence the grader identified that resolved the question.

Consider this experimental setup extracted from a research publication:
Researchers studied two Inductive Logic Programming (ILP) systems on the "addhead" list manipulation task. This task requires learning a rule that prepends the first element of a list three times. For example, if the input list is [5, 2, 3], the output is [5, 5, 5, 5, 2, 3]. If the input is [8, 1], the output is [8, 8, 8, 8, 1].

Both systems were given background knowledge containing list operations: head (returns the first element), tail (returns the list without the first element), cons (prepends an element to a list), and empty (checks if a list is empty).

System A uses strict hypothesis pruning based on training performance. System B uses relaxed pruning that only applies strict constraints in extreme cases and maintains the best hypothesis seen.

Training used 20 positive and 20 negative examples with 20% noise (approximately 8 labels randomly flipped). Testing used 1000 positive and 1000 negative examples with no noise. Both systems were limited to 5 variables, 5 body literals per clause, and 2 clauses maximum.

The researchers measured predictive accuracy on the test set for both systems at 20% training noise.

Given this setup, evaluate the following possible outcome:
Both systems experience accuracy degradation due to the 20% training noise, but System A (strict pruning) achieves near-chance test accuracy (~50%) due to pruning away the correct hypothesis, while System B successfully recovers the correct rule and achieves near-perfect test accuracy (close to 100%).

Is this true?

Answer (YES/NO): NO